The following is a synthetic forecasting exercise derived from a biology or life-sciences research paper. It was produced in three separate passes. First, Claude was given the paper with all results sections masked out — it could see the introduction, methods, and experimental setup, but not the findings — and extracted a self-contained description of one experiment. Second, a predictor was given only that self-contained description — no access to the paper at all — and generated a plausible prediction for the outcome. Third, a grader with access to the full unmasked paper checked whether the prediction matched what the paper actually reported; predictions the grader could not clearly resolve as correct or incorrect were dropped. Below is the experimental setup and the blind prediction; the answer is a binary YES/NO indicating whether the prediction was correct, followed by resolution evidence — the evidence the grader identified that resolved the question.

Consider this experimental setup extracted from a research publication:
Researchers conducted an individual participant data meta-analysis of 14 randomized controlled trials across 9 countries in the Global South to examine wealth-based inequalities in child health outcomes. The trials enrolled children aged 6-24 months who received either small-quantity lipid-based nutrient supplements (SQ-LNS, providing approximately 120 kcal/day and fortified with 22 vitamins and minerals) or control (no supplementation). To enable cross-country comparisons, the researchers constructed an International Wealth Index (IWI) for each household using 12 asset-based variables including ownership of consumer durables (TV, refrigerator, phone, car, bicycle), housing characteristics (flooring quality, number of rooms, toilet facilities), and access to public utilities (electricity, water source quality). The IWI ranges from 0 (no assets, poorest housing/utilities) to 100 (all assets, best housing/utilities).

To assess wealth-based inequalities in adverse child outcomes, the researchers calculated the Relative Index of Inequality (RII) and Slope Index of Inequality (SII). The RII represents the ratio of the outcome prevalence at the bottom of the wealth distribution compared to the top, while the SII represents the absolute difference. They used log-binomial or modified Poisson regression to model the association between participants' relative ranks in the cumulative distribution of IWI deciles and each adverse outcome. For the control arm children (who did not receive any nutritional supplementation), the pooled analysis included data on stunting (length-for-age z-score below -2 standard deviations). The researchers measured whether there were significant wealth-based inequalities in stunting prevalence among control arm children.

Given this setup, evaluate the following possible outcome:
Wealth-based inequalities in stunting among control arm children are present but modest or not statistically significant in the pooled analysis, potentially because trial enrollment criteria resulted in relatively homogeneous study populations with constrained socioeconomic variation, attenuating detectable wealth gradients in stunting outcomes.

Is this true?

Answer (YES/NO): NO